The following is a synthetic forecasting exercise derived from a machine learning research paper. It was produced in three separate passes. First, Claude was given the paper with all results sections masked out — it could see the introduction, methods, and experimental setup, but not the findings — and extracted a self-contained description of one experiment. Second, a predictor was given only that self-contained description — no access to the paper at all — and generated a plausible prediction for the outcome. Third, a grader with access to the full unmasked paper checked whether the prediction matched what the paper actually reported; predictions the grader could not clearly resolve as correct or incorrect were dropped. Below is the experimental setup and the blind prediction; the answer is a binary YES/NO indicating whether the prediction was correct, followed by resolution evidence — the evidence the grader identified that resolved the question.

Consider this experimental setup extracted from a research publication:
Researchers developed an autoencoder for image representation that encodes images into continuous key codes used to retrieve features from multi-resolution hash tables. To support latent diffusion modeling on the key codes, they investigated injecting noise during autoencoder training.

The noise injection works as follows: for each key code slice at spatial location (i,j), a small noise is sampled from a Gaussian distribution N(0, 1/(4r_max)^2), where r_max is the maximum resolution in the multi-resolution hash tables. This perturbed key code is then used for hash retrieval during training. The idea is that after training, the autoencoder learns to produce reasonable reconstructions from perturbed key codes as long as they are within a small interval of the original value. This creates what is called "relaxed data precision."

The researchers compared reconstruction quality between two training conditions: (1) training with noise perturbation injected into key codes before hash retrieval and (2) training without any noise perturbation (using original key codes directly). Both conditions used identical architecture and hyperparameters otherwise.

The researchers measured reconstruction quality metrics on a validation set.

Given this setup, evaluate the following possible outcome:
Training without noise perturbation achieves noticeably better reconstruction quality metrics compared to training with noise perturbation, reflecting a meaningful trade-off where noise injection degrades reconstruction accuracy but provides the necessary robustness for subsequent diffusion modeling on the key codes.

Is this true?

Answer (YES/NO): NO